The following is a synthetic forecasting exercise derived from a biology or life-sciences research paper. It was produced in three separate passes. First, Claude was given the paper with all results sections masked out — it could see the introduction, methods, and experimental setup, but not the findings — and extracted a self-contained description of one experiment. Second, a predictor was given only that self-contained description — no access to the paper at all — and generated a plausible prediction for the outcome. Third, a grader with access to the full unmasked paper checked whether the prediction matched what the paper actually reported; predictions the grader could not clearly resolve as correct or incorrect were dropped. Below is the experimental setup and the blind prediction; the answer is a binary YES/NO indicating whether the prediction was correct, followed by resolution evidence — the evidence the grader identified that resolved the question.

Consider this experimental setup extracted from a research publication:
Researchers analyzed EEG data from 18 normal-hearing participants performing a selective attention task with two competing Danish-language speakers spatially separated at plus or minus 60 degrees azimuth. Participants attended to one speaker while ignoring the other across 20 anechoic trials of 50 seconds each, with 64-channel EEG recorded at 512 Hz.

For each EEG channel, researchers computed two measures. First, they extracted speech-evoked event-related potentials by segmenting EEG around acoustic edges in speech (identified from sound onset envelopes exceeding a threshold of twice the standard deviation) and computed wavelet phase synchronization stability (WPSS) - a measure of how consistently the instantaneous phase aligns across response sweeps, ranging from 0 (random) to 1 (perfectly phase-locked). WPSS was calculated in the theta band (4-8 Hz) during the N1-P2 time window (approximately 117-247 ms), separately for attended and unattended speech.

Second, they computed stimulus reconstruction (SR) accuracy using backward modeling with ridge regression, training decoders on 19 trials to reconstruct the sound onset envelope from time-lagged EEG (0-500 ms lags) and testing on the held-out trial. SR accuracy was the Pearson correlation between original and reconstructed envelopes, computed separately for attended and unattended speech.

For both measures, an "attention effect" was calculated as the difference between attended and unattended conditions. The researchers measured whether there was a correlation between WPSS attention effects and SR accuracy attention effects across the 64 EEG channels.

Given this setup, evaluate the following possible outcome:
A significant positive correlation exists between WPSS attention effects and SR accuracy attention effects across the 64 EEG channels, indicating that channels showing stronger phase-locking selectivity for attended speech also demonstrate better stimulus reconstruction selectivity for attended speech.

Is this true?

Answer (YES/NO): YES